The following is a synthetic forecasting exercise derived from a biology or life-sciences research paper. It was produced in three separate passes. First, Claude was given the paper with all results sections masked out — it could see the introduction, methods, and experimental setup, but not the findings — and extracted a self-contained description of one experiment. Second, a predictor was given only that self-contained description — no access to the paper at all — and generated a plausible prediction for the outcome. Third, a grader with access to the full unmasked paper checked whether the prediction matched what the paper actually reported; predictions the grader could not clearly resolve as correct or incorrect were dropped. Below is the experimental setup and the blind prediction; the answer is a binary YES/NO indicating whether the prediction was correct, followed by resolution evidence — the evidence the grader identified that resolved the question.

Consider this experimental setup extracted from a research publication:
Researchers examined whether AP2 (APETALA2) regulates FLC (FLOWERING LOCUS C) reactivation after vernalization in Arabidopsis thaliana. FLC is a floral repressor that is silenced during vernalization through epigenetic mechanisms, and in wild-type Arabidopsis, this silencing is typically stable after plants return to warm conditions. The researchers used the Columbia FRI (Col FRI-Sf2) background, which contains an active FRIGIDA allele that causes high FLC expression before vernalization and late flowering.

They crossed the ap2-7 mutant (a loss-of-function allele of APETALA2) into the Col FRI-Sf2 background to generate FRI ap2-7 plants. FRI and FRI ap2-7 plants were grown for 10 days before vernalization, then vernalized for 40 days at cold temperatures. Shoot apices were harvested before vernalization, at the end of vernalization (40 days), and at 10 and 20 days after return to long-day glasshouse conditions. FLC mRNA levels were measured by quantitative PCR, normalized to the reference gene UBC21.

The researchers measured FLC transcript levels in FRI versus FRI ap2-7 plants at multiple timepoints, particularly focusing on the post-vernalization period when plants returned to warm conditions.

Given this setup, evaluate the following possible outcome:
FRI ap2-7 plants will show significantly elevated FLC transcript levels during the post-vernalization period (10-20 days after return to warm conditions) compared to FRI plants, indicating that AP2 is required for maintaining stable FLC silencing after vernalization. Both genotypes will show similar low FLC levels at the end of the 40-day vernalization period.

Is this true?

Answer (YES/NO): NO